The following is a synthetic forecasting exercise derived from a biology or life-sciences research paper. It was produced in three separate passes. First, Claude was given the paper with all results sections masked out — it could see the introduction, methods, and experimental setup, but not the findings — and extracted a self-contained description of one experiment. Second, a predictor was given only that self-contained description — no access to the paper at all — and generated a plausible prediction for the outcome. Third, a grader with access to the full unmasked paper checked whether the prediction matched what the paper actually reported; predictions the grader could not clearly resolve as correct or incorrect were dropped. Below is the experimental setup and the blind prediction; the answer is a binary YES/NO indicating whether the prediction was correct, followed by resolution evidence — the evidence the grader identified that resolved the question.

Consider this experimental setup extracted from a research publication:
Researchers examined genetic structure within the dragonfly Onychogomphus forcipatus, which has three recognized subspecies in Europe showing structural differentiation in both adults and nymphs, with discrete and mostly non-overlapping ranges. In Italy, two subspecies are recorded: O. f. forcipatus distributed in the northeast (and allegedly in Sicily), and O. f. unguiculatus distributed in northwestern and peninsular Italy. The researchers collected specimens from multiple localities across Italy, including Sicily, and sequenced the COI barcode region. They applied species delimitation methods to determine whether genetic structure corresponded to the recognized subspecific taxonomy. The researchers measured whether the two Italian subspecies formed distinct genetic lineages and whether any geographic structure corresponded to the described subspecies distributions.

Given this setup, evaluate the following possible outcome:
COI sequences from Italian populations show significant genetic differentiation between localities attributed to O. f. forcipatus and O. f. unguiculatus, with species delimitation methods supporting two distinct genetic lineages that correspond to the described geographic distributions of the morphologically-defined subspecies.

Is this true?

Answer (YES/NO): NO